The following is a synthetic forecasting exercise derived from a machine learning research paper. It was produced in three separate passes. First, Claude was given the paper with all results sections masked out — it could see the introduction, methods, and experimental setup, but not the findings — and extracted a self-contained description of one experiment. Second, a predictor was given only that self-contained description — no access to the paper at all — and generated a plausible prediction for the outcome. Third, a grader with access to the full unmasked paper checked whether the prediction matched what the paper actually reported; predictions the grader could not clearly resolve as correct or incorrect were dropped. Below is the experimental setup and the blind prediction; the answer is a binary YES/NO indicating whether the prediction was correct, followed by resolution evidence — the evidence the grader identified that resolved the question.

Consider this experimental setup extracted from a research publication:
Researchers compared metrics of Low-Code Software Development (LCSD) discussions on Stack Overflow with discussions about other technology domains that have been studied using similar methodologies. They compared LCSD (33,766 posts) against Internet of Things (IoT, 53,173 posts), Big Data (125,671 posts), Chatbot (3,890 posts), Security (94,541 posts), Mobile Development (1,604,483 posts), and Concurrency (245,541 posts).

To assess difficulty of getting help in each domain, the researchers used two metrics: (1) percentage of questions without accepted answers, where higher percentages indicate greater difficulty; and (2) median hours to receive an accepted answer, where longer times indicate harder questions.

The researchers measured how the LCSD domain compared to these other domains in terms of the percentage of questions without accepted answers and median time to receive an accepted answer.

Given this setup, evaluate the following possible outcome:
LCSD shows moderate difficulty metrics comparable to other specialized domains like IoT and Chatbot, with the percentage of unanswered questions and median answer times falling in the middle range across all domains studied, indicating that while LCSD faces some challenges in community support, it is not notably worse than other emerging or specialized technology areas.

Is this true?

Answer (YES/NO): NO